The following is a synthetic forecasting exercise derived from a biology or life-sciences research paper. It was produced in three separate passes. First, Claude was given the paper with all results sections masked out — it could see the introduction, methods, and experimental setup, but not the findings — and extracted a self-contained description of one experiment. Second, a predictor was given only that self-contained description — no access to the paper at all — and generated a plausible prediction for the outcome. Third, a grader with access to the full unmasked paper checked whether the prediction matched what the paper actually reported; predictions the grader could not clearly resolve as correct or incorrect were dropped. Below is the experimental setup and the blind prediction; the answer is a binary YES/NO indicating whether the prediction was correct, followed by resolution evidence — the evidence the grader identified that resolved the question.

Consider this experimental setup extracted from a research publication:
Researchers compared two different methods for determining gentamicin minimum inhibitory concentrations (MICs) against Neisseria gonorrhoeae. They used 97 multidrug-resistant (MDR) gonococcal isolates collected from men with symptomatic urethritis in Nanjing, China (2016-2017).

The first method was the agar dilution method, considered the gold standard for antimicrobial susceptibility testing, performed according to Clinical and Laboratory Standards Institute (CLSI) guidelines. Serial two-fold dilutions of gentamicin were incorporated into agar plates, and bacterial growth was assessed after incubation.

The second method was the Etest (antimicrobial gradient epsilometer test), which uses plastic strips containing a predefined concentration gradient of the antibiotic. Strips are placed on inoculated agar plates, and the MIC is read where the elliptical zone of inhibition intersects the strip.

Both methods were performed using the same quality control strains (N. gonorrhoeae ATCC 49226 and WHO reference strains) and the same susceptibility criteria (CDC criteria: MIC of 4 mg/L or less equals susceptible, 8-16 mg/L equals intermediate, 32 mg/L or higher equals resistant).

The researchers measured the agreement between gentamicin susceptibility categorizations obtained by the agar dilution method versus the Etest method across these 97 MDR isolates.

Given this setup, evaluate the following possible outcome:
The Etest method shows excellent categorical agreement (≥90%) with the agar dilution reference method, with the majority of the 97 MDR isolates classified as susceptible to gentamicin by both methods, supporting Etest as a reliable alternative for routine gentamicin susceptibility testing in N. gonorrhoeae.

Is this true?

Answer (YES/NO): NO